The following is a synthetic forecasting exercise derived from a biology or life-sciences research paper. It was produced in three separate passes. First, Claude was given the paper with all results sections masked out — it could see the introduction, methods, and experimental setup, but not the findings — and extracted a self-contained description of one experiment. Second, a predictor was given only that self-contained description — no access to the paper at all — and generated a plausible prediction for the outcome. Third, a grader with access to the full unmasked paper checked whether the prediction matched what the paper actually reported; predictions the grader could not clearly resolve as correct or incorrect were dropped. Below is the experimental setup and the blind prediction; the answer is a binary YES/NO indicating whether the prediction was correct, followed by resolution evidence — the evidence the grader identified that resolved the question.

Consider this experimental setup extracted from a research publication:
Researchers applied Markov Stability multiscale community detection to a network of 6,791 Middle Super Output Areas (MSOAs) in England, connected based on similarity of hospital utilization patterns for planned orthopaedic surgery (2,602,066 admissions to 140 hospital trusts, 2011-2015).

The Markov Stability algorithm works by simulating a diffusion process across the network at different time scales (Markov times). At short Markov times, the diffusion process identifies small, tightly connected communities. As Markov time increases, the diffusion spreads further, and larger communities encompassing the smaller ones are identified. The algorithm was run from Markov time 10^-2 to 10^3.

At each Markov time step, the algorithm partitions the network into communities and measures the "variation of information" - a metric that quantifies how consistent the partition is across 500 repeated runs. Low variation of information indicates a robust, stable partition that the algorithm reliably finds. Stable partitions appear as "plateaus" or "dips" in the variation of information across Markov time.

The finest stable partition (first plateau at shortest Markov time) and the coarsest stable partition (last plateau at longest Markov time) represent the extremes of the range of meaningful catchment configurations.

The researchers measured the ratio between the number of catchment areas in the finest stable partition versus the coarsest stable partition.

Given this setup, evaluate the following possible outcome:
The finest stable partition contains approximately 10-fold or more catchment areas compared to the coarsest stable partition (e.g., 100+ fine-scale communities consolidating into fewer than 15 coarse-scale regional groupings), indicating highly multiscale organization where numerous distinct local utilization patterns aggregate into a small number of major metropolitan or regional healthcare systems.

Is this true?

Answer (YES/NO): YES